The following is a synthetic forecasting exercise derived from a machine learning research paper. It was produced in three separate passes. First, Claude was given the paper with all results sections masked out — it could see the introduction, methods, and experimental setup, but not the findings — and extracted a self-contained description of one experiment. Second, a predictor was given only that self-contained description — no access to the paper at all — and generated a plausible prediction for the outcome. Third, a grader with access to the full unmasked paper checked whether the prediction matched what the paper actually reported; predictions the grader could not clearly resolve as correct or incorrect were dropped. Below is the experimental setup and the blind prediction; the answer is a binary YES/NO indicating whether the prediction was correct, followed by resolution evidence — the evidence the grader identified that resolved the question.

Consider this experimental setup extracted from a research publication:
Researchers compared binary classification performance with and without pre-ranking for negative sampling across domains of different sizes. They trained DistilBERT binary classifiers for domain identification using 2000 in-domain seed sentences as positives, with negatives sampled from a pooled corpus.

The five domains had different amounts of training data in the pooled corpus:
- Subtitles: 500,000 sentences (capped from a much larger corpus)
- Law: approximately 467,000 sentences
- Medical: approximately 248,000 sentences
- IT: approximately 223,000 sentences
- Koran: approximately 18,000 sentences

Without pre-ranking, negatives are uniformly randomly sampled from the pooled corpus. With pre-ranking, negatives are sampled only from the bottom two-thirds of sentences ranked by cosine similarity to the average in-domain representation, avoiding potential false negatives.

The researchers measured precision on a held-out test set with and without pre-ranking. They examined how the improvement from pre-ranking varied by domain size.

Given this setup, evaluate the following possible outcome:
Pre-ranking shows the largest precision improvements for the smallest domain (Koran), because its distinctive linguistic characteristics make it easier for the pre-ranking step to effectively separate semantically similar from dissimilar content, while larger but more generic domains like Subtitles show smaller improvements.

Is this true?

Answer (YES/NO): NO